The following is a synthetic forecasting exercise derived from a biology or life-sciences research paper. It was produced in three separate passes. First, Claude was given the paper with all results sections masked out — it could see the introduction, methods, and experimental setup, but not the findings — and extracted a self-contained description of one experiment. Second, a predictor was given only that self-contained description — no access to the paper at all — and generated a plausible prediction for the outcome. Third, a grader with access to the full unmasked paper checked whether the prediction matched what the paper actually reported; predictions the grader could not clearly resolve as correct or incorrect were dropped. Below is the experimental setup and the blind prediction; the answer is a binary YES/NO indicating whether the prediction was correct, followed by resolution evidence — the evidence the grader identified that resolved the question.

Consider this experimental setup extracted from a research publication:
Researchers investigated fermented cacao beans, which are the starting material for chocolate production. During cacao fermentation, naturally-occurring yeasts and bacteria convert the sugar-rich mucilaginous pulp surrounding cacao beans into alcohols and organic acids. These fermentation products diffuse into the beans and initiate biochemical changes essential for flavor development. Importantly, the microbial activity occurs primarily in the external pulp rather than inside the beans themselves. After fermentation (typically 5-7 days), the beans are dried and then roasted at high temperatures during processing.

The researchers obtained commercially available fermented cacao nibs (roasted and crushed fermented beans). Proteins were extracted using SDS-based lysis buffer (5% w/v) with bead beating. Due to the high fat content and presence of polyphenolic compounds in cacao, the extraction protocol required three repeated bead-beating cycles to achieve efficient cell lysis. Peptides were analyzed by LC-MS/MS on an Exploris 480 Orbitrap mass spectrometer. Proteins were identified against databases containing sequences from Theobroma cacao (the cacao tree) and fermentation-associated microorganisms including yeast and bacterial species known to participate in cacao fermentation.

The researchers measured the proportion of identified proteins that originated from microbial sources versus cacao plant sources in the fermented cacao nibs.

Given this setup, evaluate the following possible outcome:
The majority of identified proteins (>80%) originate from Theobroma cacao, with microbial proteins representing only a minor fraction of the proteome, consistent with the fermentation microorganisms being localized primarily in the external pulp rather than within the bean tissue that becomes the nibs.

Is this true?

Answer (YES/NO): YES